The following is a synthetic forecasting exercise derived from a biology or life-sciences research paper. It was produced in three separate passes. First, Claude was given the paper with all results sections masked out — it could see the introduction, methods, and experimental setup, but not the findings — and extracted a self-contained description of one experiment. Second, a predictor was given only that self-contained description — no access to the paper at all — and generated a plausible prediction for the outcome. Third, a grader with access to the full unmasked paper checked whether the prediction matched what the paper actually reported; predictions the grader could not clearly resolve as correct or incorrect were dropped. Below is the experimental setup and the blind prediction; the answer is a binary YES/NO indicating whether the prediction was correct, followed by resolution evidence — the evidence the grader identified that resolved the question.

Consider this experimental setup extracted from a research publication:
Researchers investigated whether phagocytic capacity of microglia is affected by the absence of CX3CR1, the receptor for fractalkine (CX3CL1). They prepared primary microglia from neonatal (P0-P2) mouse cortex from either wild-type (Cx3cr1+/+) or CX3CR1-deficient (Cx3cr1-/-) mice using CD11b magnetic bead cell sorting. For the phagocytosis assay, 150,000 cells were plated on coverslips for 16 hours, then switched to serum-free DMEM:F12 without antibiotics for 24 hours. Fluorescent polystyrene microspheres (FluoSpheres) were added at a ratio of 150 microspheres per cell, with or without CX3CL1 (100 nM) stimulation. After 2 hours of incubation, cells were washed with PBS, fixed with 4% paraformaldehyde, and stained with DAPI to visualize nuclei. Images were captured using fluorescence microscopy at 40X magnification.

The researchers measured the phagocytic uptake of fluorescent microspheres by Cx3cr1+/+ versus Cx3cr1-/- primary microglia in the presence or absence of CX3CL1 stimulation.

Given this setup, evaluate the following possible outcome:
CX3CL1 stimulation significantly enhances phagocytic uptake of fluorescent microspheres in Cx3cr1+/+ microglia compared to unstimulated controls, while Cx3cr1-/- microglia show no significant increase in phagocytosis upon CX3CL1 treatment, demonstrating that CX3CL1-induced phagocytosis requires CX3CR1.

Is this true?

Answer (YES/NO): YES